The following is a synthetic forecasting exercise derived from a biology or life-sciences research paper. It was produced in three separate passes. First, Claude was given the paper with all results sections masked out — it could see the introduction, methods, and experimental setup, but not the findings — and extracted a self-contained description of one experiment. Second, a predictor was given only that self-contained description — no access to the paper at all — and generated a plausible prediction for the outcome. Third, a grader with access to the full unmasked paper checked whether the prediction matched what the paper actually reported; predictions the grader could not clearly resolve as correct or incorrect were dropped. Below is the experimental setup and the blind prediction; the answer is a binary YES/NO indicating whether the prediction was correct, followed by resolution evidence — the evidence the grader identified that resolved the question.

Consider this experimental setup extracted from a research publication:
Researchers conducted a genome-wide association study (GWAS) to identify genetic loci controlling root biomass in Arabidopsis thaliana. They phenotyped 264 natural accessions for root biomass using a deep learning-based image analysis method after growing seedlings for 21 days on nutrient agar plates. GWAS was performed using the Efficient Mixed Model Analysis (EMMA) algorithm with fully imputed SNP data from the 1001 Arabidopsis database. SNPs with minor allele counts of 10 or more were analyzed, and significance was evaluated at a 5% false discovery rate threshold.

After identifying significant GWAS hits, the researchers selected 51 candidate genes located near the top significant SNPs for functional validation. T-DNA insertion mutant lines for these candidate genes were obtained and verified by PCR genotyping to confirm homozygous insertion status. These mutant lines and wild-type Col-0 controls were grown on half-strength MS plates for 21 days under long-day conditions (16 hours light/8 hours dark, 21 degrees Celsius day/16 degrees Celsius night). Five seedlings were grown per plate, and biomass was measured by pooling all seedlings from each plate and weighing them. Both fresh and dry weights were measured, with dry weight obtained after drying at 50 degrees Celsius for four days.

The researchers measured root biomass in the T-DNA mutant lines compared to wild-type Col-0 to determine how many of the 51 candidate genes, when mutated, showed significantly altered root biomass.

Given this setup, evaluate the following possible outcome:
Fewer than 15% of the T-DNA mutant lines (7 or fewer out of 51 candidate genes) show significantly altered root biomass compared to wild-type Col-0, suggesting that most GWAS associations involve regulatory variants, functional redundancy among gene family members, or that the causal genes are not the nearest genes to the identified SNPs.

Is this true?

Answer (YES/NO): YES